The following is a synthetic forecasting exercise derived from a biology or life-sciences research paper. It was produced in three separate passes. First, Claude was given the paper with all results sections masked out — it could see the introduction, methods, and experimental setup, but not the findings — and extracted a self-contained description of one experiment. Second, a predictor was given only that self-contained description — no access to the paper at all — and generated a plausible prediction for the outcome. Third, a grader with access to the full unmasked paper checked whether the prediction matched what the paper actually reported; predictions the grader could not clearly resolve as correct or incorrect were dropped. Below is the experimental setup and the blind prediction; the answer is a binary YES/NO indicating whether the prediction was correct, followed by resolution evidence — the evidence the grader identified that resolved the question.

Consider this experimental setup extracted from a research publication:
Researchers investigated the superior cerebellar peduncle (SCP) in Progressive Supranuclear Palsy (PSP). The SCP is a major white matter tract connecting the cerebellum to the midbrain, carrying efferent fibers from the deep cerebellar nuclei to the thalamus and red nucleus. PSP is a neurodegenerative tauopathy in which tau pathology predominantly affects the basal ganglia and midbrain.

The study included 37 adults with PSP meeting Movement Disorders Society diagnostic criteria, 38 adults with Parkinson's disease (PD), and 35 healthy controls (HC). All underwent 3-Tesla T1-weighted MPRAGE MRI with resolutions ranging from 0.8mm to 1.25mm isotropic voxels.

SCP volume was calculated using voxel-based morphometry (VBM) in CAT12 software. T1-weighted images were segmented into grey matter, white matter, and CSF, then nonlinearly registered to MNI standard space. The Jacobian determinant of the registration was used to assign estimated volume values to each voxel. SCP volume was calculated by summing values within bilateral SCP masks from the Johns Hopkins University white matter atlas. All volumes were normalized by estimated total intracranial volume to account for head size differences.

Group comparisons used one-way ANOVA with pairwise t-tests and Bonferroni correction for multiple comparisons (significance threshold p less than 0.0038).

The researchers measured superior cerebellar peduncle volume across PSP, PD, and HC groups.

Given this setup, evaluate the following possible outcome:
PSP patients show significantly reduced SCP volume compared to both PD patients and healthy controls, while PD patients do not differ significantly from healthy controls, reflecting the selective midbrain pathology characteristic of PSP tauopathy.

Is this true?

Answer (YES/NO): NO